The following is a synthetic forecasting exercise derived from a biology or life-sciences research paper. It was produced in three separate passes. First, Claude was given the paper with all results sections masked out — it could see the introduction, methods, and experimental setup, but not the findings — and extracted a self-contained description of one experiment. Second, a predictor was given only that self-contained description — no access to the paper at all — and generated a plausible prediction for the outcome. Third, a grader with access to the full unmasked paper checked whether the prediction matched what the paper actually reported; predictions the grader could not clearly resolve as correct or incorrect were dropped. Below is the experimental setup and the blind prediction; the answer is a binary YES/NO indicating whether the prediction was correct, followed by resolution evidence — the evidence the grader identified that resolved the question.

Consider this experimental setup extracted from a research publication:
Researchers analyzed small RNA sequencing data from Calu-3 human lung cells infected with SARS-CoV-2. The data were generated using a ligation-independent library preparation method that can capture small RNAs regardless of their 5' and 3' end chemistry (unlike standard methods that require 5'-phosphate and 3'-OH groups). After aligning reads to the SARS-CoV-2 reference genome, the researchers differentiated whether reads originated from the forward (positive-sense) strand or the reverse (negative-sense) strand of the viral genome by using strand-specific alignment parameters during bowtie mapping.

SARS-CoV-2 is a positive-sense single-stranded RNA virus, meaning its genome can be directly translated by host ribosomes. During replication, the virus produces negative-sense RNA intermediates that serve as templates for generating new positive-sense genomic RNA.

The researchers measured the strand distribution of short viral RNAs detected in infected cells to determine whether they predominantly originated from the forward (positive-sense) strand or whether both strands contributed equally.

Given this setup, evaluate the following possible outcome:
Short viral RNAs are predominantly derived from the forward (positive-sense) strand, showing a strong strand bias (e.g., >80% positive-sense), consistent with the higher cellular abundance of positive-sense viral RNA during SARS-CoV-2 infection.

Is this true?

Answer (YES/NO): YES